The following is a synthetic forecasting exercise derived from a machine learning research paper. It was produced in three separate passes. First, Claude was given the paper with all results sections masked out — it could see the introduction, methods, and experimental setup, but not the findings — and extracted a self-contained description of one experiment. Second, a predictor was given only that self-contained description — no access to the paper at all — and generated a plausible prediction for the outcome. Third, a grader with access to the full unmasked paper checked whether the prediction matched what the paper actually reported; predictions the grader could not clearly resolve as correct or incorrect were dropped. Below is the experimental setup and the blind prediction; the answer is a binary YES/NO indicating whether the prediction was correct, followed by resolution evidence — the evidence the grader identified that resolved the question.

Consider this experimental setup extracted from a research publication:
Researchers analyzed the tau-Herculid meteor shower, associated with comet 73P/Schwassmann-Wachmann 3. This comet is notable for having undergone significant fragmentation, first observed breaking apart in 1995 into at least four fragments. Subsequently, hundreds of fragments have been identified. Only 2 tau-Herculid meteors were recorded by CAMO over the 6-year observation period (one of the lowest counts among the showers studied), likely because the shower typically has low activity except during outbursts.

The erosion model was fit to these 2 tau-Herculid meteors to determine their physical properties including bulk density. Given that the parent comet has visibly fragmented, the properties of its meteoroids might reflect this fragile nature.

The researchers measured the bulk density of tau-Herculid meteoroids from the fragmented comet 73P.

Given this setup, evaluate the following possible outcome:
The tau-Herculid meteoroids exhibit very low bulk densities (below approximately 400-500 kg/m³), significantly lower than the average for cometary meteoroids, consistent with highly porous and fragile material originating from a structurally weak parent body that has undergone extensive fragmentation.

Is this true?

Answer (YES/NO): YES